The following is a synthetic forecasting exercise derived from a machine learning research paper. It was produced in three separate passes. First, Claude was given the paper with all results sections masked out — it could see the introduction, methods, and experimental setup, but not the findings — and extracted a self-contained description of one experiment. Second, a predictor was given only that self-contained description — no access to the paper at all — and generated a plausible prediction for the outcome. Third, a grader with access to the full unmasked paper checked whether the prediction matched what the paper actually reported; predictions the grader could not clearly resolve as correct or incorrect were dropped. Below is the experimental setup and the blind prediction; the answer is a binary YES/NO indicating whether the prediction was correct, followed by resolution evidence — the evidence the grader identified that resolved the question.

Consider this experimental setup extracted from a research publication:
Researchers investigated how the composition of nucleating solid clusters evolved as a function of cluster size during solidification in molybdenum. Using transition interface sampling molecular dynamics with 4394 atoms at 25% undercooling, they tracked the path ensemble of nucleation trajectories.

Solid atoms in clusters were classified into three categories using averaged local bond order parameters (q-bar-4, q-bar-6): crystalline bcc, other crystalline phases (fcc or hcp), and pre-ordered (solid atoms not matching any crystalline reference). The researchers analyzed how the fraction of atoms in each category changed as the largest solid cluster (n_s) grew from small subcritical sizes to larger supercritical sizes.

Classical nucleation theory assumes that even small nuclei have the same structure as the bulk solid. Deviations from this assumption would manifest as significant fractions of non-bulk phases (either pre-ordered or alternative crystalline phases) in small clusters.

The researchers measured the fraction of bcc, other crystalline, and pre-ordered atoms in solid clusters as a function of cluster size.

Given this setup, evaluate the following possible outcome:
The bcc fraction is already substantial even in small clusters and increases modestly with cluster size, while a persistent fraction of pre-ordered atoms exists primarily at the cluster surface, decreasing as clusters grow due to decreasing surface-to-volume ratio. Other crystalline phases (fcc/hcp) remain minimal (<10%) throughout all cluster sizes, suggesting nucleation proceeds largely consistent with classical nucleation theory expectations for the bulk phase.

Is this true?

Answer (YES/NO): NO